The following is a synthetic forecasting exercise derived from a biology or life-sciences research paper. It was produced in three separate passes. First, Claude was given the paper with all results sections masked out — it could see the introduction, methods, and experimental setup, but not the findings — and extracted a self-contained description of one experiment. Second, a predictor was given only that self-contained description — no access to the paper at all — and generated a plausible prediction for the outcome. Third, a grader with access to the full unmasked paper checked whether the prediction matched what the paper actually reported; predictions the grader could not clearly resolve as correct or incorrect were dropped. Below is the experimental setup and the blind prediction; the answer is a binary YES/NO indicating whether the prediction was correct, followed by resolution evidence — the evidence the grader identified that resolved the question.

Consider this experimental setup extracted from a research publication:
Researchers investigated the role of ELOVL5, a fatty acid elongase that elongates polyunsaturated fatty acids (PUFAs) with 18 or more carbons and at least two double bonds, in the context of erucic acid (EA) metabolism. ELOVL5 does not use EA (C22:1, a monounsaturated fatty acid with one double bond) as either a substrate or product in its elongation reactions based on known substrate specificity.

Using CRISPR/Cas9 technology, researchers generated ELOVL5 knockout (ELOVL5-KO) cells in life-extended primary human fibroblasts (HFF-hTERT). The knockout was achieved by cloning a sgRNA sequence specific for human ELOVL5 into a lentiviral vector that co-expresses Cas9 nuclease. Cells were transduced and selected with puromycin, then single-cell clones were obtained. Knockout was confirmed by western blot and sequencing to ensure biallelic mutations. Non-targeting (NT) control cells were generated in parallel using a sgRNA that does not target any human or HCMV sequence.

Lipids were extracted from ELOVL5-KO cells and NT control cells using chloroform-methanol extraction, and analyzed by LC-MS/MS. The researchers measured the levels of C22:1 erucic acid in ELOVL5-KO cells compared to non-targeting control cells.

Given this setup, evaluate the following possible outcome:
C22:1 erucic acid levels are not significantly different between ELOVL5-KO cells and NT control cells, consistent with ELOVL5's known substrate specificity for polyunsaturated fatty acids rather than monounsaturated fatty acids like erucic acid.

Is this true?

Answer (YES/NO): NO